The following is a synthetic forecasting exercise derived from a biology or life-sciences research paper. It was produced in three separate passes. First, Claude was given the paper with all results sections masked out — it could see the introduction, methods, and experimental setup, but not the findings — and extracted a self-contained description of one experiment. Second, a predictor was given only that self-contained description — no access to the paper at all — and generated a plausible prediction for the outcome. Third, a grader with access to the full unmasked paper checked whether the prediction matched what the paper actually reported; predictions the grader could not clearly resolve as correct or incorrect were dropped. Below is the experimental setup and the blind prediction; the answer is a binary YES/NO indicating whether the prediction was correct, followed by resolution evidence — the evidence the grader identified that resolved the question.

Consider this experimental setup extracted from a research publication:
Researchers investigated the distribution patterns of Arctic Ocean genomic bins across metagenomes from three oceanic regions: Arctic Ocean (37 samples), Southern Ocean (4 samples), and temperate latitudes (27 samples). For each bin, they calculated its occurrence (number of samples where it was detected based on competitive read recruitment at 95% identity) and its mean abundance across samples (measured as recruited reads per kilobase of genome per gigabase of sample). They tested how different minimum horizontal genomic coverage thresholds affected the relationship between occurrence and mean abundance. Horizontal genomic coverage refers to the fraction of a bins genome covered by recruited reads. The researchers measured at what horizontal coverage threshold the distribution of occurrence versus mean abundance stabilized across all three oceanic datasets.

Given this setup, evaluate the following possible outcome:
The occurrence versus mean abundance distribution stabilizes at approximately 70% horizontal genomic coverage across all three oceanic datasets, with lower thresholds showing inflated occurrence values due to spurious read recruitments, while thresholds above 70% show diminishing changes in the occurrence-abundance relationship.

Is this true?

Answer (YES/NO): NO